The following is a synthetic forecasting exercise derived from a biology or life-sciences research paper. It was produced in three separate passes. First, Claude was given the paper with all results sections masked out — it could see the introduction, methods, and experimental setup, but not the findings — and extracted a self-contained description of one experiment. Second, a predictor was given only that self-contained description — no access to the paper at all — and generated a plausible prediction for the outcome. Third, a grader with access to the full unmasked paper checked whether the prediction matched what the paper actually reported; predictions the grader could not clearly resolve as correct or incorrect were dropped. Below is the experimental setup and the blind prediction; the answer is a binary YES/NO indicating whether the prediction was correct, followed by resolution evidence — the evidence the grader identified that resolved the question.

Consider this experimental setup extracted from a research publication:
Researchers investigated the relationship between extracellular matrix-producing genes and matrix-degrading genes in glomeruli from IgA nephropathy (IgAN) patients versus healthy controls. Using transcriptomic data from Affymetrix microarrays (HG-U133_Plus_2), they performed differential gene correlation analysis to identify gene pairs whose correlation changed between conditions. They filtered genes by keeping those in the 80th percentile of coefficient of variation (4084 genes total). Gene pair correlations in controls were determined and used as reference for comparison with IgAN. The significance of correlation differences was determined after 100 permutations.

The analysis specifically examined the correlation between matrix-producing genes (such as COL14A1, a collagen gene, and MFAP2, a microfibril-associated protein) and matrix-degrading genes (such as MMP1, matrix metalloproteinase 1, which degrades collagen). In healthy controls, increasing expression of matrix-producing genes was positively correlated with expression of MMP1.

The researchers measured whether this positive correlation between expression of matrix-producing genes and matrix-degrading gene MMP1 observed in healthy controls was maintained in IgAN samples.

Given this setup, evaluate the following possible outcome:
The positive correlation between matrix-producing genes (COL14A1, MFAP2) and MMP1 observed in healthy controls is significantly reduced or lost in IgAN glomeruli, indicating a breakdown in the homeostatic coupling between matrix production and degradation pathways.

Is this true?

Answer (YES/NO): YES